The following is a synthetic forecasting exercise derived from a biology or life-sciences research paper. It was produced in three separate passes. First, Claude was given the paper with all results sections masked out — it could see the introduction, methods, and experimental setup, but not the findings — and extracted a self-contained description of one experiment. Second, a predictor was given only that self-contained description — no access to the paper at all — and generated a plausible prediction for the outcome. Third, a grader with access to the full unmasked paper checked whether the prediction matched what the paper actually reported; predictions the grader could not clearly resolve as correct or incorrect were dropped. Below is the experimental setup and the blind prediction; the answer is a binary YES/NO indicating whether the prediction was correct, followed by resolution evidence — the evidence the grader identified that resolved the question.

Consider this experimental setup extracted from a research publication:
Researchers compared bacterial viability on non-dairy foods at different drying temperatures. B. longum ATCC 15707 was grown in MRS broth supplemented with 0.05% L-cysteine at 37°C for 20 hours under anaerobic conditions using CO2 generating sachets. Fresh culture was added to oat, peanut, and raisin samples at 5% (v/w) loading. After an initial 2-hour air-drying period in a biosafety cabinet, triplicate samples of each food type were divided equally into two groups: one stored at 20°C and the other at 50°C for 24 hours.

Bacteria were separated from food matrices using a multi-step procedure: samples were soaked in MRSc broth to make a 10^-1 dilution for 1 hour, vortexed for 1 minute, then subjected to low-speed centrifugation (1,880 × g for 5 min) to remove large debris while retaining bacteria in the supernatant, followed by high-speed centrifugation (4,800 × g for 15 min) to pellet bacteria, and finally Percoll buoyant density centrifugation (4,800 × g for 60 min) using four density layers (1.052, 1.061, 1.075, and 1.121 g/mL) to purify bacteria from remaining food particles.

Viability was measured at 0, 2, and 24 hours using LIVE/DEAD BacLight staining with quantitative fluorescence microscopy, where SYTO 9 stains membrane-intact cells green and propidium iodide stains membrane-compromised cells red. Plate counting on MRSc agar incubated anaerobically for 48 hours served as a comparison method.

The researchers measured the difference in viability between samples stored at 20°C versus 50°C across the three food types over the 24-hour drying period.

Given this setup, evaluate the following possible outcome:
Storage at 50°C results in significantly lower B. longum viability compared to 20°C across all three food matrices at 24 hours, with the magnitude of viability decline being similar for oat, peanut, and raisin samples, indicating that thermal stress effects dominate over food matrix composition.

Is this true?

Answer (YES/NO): NO